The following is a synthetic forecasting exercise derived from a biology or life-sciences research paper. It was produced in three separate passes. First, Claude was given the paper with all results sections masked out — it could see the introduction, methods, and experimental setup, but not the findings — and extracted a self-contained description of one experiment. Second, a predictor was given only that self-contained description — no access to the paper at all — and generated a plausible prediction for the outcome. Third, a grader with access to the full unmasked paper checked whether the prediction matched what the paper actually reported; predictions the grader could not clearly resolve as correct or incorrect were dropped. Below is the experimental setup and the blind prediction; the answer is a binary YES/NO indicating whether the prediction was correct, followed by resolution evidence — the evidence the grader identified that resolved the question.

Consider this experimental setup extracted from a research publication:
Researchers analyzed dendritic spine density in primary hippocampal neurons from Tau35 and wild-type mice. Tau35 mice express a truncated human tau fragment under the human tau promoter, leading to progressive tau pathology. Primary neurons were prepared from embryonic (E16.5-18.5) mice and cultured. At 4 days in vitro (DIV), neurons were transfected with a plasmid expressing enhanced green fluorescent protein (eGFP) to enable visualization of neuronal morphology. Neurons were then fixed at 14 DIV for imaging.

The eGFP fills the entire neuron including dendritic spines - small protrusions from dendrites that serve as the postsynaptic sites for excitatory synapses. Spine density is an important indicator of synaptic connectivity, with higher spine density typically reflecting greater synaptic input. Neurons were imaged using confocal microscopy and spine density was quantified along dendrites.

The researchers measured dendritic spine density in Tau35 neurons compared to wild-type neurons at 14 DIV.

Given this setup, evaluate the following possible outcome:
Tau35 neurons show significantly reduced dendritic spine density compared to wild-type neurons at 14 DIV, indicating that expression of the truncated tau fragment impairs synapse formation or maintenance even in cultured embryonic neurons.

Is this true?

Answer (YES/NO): YES